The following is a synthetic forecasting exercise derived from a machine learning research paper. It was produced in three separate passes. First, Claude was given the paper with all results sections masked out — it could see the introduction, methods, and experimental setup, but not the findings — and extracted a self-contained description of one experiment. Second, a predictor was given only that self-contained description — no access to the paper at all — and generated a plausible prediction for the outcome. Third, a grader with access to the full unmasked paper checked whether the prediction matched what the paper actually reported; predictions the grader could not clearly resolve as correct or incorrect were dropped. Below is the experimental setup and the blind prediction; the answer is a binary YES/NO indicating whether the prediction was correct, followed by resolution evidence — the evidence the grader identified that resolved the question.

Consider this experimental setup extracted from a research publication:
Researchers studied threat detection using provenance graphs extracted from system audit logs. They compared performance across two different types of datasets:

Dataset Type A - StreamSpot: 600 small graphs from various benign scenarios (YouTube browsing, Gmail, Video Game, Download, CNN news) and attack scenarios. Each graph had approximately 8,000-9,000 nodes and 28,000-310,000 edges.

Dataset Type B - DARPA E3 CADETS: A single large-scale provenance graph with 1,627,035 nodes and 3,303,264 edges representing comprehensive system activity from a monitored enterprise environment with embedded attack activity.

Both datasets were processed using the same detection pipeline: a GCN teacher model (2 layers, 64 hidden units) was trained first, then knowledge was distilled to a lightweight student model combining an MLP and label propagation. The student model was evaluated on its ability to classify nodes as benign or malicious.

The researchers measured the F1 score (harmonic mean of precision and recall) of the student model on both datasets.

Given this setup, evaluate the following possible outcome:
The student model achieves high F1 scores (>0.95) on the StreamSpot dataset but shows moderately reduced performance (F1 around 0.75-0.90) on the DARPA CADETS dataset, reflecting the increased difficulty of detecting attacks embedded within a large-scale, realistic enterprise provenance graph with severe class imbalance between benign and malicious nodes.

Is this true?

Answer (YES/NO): NO